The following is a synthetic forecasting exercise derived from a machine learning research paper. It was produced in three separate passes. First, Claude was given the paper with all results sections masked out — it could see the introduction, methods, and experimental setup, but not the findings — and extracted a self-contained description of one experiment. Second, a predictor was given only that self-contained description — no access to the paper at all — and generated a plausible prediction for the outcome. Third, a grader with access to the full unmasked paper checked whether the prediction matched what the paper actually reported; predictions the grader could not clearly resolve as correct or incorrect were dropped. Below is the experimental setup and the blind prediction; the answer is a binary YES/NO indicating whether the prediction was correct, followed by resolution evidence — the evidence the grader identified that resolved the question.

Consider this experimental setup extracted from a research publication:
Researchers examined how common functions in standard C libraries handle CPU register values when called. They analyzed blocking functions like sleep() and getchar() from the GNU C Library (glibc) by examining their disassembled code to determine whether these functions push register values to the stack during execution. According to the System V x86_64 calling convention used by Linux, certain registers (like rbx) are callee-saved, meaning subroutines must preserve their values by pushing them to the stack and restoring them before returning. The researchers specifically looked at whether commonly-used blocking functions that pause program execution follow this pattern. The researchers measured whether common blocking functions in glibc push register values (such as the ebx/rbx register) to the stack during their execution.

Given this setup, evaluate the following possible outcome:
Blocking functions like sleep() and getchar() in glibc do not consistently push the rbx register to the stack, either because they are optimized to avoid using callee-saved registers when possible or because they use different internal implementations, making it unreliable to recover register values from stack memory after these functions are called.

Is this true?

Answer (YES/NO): NO